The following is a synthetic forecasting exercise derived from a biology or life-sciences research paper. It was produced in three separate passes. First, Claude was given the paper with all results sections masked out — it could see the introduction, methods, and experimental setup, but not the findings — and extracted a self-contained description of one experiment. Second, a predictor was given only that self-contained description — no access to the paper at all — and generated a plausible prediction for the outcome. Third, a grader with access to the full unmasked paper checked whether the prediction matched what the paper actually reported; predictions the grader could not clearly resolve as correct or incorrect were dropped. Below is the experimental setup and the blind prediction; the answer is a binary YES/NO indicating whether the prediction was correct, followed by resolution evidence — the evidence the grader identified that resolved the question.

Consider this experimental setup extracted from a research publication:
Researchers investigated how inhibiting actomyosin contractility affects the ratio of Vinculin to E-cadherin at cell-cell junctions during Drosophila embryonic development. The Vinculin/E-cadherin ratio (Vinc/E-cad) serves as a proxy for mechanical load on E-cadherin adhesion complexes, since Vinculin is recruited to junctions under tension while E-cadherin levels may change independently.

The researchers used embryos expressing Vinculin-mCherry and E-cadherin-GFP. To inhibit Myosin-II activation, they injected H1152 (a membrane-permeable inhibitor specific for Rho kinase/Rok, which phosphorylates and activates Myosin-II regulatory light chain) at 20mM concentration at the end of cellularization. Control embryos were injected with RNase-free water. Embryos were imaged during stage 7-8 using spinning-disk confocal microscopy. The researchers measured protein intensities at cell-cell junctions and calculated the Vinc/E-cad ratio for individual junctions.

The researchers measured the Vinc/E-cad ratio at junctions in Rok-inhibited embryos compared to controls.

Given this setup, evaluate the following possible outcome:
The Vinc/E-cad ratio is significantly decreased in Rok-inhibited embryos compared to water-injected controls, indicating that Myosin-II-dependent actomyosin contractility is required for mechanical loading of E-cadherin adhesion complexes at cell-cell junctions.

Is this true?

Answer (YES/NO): YES